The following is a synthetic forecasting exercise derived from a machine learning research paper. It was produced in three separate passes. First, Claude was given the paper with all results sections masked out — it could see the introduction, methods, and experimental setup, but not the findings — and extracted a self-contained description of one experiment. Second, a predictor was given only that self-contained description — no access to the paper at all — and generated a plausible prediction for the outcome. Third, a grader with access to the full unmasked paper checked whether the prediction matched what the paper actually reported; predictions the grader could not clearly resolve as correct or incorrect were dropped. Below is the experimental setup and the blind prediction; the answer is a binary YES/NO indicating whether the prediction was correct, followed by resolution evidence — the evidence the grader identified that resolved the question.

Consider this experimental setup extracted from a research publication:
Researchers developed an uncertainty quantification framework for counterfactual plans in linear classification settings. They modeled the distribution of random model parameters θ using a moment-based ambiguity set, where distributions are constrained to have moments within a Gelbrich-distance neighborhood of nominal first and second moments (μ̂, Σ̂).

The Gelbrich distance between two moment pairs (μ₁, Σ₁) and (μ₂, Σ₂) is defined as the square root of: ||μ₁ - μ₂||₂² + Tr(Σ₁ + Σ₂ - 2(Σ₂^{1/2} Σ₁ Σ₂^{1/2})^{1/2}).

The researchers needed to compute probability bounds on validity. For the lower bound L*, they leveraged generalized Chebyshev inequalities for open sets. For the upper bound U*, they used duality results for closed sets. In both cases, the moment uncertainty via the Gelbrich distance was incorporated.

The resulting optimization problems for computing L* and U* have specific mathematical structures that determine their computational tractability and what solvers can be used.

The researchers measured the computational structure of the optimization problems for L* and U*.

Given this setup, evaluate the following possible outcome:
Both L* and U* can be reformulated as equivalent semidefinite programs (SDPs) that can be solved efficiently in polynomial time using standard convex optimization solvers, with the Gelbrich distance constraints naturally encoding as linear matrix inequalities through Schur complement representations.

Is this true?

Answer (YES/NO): YES